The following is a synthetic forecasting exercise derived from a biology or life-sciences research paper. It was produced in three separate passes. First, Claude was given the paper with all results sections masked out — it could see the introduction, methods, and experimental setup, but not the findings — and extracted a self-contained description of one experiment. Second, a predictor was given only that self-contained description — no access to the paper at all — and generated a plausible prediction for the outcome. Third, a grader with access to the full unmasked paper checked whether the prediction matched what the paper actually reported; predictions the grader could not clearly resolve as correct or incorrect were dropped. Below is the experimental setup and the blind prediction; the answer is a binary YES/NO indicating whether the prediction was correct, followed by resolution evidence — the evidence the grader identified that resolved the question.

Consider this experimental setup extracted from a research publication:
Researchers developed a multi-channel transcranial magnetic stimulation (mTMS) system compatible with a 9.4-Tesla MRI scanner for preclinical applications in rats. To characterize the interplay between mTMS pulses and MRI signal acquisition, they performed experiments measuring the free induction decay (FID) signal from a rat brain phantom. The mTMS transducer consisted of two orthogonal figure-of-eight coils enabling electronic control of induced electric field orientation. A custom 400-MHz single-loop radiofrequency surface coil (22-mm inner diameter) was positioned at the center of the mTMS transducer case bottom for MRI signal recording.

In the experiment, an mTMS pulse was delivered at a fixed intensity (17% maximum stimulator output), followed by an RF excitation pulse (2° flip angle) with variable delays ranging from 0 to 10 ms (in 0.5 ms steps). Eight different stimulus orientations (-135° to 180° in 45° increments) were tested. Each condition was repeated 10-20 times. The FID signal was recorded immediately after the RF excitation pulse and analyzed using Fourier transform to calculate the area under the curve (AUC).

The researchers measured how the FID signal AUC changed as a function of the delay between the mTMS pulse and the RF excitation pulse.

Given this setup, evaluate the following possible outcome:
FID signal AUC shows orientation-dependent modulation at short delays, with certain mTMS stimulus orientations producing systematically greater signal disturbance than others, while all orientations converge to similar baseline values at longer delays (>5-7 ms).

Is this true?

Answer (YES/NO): YES